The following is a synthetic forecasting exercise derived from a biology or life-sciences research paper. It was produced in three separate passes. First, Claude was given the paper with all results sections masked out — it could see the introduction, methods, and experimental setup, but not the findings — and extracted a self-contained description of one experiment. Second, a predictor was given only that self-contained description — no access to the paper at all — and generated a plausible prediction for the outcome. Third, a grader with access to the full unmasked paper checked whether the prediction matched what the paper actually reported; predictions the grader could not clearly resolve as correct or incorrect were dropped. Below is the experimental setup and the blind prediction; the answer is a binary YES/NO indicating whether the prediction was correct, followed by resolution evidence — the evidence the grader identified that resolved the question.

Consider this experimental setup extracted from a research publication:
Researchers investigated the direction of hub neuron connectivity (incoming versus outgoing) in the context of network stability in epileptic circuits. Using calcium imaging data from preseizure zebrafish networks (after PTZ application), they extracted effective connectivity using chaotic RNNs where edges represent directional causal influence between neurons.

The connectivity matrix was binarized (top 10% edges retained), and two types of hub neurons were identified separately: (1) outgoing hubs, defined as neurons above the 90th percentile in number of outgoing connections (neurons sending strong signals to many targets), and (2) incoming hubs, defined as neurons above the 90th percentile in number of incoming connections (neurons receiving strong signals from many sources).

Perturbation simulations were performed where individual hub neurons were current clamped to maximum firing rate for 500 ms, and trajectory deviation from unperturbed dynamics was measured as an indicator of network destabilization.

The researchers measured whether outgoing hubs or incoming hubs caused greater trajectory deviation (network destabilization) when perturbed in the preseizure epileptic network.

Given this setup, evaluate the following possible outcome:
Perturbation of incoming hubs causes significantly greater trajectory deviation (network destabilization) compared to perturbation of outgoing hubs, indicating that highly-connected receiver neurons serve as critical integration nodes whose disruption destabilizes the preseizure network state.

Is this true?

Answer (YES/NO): NO